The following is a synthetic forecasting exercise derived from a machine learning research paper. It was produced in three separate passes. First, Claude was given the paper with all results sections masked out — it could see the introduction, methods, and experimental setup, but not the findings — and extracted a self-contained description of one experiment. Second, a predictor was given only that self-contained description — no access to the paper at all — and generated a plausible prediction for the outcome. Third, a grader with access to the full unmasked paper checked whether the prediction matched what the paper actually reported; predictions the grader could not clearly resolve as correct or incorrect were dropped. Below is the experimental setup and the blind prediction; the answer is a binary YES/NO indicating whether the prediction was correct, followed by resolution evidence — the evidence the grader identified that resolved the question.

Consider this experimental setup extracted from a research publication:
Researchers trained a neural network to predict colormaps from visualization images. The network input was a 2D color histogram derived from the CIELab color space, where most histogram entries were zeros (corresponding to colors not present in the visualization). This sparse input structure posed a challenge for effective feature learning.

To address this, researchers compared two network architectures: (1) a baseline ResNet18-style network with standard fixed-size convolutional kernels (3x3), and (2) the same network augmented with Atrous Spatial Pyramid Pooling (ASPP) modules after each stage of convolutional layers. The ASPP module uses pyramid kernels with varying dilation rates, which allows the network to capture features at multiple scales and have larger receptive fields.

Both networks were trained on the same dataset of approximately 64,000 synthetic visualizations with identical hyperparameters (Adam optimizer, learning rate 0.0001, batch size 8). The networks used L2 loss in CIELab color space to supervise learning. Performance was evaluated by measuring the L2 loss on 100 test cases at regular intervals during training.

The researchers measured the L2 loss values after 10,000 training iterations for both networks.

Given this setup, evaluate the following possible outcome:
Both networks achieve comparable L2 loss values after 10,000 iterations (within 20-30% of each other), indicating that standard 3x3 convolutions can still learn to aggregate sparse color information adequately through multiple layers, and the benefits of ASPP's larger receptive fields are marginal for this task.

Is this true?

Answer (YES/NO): NO